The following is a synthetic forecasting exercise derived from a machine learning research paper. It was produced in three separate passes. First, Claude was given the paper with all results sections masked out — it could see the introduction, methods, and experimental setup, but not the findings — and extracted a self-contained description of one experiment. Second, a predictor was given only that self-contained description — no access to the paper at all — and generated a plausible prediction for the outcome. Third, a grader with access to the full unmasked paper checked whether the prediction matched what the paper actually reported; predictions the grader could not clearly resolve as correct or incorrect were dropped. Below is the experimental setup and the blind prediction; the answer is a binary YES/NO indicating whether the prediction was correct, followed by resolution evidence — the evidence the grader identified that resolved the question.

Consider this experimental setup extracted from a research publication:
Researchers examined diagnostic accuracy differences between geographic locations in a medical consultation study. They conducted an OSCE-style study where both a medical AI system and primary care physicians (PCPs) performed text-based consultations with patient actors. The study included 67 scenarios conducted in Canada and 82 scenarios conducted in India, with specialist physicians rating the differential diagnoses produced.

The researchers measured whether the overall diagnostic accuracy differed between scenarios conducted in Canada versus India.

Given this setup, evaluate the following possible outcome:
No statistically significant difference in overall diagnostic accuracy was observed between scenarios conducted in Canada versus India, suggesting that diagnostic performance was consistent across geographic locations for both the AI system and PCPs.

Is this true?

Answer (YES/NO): YES